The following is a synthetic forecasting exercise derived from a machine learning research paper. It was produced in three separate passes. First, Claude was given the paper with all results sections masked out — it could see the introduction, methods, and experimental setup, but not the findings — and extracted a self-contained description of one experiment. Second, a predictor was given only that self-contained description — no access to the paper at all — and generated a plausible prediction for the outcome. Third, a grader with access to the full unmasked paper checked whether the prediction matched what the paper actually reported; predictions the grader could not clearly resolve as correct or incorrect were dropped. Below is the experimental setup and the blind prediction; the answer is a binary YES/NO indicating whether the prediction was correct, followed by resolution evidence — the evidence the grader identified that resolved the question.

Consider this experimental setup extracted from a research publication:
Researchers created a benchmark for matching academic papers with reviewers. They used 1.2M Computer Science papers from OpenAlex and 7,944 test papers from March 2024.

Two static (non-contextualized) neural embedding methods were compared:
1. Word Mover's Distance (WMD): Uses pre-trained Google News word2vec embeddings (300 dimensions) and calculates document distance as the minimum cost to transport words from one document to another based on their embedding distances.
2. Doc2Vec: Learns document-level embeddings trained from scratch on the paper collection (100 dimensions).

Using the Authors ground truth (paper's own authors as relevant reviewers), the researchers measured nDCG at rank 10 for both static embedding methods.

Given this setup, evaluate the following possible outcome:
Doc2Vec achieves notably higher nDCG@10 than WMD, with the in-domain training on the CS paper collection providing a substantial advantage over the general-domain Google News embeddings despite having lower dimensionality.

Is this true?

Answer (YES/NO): NO